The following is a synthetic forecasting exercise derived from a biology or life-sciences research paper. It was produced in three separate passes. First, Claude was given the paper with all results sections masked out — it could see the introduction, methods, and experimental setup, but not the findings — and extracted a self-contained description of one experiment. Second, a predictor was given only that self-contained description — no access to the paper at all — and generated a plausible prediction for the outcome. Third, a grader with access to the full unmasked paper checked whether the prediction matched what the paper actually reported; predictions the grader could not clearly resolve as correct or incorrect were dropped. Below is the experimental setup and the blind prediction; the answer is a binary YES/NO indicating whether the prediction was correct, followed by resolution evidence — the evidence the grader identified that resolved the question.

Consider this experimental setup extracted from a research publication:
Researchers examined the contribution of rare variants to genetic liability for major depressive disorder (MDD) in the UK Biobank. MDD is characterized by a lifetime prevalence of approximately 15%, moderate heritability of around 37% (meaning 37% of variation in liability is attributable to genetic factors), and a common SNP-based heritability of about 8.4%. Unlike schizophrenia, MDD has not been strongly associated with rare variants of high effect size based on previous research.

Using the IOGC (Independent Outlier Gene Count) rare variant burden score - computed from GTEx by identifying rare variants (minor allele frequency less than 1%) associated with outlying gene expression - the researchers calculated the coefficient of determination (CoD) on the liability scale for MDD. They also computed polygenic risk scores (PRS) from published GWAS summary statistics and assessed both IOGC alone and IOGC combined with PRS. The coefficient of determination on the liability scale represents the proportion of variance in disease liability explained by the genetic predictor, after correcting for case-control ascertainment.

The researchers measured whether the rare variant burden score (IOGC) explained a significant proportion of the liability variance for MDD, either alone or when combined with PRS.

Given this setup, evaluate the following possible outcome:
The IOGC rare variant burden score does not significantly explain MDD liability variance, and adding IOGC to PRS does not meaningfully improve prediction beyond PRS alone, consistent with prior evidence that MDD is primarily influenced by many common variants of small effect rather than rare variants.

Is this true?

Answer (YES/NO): YES